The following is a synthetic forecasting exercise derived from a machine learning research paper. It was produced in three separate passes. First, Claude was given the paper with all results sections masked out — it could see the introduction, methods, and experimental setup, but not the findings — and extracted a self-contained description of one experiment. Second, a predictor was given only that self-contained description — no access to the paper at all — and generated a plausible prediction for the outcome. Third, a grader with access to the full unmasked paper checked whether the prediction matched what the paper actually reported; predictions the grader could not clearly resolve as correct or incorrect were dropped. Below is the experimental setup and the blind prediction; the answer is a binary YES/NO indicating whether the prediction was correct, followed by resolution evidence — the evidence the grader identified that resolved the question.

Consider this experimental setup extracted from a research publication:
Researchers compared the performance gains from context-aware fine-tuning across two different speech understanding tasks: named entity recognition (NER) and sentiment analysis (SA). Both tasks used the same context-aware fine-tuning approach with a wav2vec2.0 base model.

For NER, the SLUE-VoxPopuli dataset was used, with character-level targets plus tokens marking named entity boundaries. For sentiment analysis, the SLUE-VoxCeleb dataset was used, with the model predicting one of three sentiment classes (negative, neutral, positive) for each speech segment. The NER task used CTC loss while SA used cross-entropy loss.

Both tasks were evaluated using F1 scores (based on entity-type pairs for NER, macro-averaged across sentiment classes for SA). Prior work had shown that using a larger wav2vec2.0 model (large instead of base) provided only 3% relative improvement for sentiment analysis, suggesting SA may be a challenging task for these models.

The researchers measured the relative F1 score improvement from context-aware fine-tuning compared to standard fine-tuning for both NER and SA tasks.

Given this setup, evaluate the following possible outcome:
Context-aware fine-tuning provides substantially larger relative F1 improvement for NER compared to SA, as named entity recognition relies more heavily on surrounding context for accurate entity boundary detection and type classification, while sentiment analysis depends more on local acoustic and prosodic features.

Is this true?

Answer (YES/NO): YES